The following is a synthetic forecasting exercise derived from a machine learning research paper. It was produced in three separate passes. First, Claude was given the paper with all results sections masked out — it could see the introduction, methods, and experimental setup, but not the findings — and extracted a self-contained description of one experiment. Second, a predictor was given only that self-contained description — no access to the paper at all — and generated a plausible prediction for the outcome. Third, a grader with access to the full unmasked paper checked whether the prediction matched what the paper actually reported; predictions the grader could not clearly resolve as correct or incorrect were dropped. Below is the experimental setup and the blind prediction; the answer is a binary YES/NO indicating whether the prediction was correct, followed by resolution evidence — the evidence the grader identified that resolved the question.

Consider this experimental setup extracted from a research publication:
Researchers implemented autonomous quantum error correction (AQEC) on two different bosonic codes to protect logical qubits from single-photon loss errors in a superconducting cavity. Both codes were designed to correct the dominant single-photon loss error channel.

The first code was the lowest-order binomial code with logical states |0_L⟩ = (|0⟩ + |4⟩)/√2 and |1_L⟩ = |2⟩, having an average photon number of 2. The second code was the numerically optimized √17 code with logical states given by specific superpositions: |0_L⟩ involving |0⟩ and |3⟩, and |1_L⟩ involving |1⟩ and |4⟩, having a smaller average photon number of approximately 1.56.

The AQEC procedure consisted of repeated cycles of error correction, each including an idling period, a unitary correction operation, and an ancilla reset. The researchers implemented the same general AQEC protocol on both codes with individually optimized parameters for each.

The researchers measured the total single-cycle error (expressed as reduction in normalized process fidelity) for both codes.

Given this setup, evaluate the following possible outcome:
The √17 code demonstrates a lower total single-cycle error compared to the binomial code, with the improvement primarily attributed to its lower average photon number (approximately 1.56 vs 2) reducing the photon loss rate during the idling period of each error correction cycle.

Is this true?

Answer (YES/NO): NO